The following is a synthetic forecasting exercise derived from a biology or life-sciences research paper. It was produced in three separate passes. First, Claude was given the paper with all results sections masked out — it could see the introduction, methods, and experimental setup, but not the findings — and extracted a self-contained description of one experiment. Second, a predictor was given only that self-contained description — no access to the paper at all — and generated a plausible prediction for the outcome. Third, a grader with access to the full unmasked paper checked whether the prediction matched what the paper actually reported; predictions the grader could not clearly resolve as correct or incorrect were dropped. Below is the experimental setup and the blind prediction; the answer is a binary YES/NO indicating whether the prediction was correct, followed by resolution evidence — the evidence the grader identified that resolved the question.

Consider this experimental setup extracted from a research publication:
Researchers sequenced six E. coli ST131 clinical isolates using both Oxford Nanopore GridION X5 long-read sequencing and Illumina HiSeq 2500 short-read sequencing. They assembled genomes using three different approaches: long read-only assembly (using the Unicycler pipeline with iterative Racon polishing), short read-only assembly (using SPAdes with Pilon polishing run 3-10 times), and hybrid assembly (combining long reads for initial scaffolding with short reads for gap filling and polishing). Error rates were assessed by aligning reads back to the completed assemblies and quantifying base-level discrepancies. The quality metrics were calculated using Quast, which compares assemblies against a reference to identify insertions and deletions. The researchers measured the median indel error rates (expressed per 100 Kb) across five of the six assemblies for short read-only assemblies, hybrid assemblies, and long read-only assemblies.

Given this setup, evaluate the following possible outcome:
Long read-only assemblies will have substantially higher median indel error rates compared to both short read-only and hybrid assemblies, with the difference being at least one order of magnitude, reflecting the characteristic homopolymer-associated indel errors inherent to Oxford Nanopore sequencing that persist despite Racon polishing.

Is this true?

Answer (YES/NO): YES